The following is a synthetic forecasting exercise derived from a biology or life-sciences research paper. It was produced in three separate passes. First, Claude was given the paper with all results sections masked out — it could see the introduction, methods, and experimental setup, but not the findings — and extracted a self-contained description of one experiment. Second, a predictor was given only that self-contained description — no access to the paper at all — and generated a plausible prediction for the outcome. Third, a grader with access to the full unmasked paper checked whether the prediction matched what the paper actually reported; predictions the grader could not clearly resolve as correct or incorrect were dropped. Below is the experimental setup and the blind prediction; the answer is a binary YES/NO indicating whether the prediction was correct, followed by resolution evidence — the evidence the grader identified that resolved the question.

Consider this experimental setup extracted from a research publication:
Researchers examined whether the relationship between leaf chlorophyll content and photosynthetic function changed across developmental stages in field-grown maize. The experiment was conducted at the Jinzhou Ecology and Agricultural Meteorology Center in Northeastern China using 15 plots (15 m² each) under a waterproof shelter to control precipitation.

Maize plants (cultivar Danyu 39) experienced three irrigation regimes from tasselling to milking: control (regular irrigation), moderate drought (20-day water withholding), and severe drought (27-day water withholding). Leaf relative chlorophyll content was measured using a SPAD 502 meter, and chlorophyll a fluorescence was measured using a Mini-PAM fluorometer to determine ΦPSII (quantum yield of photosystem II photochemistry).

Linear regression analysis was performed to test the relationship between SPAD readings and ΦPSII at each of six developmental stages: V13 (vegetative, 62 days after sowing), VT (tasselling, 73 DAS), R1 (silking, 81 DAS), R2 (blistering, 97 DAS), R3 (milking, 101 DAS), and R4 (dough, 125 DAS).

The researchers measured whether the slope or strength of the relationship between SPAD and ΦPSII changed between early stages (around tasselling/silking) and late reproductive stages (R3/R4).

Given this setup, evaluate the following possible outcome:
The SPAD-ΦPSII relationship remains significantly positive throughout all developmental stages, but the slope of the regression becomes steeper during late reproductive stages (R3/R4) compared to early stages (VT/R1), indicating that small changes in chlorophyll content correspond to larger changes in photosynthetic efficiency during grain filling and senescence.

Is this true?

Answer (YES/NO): NO